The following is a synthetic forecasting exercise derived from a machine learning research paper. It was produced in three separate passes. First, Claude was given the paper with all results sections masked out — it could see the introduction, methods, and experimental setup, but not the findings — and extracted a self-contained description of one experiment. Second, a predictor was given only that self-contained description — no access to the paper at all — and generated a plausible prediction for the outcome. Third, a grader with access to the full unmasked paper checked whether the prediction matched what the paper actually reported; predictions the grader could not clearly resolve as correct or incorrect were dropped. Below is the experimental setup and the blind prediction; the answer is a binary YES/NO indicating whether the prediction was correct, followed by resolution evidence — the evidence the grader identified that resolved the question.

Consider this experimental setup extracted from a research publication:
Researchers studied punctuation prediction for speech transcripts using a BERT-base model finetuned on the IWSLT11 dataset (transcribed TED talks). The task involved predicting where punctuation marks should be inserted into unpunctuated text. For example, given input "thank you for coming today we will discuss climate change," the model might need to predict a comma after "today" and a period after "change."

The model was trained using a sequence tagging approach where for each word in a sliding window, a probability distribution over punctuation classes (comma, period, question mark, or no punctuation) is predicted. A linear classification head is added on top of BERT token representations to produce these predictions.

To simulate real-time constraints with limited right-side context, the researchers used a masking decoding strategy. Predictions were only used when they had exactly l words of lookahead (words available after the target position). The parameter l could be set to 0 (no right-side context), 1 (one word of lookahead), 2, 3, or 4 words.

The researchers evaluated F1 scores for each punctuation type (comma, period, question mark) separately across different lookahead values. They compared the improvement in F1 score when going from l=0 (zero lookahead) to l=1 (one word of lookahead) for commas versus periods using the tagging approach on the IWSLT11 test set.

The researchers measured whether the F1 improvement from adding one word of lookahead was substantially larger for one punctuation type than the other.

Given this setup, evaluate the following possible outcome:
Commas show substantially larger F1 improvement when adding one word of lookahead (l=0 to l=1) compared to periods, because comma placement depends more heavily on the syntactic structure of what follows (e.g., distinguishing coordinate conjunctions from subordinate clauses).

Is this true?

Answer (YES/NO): NO